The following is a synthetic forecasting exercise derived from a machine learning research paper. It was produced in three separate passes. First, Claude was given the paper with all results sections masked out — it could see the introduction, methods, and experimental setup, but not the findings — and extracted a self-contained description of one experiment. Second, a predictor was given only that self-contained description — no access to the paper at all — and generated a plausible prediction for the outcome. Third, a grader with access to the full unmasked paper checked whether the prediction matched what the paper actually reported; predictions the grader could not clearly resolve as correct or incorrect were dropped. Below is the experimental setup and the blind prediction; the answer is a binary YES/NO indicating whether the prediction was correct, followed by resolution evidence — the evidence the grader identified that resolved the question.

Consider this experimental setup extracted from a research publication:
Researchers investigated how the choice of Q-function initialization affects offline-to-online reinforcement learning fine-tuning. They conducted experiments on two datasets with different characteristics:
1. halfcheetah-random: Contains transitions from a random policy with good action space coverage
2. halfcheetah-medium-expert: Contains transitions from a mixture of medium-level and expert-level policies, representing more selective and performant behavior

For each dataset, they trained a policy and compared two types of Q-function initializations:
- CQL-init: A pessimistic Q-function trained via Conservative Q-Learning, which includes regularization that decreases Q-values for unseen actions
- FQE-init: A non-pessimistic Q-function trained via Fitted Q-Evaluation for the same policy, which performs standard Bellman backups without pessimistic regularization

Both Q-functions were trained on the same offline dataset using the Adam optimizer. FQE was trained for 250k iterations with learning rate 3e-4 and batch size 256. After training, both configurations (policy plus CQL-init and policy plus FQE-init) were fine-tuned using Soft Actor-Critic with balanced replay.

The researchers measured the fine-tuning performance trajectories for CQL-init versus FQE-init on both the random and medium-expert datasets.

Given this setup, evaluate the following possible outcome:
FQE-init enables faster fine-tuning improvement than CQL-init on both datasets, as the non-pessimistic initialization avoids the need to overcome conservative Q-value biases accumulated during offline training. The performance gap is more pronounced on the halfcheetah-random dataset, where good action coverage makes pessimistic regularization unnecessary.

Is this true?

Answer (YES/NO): NO